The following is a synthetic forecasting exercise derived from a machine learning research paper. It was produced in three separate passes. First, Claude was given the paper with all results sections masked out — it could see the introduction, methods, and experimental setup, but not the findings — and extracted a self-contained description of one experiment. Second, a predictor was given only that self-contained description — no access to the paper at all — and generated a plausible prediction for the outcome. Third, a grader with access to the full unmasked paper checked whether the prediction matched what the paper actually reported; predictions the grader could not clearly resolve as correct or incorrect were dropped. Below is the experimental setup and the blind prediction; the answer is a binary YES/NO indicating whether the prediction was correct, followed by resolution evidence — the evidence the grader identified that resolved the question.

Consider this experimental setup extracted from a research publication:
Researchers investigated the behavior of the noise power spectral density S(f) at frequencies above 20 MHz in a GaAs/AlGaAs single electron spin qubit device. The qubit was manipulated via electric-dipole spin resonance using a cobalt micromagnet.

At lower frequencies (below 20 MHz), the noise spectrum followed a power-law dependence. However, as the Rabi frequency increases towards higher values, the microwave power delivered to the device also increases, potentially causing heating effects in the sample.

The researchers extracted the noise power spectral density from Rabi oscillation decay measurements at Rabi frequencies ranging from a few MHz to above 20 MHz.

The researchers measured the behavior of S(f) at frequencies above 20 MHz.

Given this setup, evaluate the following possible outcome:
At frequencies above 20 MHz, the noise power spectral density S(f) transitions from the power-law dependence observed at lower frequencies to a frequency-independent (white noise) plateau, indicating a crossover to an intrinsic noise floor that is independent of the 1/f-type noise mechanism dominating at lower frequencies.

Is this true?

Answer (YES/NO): NO